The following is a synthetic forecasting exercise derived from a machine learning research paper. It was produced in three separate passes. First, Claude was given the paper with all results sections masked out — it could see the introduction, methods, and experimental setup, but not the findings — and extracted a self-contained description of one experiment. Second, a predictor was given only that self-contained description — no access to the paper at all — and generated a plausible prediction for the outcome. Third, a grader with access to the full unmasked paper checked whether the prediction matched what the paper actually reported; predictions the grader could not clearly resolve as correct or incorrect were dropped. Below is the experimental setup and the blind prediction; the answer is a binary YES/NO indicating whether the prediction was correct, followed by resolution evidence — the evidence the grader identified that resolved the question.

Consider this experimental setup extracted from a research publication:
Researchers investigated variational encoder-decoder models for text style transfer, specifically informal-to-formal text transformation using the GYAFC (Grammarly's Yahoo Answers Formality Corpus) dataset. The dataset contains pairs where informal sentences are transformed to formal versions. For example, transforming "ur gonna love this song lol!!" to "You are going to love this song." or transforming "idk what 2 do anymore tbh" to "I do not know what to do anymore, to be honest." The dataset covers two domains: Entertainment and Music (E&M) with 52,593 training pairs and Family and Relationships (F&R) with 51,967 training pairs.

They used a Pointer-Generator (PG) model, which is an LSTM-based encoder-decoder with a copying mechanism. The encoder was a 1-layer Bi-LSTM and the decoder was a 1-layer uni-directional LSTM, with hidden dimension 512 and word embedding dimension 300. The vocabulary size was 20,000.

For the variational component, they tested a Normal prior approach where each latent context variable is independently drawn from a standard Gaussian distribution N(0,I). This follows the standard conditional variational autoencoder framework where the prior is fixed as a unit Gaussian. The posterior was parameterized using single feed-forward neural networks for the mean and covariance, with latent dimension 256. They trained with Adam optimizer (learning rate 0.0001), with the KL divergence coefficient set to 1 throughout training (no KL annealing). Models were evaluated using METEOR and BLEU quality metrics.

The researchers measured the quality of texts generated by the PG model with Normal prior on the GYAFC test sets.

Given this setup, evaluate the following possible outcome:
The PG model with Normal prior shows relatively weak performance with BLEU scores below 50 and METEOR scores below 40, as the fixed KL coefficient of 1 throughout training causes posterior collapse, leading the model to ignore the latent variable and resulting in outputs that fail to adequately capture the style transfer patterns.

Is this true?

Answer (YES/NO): YES